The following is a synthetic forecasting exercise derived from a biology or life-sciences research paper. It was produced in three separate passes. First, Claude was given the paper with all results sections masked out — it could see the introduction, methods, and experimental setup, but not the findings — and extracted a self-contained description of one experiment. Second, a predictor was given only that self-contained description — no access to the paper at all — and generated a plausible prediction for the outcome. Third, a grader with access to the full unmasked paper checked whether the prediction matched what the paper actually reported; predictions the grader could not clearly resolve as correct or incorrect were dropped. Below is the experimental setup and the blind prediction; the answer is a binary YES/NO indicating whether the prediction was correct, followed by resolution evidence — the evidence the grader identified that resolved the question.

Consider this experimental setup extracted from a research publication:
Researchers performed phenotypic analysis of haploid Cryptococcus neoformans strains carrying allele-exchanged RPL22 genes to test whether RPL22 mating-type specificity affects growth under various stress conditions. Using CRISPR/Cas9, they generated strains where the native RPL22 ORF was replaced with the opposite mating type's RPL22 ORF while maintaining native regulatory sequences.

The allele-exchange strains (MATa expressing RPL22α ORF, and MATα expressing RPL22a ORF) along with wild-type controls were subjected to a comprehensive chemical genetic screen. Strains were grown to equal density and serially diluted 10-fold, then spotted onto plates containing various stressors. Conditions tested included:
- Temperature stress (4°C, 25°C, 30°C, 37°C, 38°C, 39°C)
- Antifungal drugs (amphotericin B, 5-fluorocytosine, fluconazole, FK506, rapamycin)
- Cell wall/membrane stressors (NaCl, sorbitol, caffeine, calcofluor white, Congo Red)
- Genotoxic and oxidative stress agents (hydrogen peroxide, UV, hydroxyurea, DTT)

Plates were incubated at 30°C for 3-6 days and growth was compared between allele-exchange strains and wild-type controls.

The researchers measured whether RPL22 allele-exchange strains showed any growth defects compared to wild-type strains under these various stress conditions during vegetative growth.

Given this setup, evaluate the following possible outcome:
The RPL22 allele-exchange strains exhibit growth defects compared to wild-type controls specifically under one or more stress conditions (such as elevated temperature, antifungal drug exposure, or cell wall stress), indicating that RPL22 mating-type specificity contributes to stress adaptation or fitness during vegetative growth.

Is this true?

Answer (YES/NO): YES